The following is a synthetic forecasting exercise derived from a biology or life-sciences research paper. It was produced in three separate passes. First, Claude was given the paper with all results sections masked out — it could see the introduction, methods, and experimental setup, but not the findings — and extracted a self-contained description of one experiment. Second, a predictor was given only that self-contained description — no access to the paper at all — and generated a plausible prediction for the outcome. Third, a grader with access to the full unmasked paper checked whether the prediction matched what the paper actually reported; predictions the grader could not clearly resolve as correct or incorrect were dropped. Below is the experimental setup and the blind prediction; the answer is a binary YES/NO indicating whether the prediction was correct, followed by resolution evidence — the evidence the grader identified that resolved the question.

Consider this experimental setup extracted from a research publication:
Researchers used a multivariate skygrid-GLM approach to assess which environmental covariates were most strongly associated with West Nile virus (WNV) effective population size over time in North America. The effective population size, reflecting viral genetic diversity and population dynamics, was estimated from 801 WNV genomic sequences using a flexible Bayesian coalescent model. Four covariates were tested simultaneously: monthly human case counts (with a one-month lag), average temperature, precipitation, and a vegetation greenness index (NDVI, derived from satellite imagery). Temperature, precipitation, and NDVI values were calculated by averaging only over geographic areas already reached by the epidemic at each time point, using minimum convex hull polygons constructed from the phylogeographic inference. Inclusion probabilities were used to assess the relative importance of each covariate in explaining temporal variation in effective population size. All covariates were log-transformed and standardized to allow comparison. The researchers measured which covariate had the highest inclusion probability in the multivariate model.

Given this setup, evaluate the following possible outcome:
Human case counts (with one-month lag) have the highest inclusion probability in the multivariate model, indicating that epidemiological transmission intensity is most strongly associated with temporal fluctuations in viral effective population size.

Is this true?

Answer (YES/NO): YES